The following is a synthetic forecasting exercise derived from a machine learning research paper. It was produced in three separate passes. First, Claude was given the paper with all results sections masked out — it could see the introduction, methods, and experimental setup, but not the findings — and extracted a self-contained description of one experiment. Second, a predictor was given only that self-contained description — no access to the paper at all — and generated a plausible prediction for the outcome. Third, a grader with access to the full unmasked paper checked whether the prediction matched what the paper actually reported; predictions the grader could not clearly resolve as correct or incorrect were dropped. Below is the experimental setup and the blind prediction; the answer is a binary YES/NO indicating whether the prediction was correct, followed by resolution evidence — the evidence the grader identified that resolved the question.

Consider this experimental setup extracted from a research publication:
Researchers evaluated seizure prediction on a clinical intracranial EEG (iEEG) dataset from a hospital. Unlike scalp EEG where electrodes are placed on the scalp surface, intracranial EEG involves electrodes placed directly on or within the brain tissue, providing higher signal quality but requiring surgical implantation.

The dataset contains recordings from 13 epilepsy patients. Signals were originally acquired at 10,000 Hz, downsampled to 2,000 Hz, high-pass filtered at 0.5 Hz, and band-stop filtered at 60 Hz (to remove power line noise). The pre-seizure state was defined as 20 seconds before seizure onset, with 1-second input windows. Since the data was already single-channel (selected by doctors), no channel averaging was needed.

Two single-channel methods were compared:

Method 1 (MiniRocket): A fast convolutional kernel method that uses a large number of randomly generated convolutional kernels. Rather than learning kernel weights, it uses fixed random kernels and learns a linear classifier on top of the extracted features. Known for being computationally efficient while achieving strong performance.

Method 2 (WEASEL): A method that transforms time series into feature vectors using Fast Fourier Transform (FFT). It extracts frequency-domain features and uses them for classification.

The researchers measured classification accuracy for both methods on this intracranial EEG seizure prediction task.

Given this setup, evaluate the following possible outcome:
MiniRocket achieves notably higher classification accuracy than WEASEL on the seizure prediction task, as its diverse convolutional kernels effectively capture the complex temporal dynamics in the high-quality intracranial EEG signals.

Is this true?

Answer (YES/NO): YES